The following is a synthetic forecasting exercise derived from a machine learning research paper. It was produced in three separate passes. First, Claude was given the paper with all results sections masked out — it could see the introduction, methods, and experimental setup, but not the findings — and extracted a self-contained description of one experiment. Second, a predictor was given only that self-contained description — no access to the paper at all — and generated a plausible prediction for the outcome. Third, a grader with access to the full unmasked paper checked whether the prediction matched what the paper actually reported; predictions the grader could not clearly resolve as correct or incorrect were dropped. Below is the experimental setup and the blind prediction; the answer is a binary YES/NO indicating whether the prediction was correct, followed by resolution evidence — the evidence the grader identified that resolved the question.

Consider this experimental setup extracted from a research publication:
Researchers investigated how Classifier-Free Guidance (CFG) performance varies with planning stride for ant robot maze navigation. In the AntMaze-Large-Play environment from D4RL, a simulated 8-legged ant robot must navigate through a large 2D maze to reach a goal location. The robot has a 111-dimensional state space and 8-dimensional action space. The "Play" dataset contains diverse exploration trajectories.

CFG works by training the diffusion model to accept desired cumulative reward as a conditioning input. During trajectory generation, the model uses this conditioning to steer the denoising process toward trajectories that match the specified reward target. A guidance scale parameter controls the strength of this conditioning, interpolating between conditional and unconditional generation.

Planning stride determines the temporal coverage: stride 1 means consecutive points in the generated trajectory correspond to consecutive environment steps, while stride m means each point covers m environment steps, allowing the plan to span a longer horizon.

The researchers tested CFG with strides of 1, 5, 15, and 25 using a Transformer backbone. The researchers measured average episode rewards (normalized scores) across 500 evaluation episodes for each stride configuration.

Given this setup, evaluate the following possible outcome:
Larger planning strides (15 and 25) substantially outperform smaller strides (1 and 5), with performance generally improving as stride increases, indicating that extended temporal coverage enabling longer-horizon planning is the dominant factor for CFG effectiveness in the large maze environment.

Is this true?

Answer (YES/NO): NO